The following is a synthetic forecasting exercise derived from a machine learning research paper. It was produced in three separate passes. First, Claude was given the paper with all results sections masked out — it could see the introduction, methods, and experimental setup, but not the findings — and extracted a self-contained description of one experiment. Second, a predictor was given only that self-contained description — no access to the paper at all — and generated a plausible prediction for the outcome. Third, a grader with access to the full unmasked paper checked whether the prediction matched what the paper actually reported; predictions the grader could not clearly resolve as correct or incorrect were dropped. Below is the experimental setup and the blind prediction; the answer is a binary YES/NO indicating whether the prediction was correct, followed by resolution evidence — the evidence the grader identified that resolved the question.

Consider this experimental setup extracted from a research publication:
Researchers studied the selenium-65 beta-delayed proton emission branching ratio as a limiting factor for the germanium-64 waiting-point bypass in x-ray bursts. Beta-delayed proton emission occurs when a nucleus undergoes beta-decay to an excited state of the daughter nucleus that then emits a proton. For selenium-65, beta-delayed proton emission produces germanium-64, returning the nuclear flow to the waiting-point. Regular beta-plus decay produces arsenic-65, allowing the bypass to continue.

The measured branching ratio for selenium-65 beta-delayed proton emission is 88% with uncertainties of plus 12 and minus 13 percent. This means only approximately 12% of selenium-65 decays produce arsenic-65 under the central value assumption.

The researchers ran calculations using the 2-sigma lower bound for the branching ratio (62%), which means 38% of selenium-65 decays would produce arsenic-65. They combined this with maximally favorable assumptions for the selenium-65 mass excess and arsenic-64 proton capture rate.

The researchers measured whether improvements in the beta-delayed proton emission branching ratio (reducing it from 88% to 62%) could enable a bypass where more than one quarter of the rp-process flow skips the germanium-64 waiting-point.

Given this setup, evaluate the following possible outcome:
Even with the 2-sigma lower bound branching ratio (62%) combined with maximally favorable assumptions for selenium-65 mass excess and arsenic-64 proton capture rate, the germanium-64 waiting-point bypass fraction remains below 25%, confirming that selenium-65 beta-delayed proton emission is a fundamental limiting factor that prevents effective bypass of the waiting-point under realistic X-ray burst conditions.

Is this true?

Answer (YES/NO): NO